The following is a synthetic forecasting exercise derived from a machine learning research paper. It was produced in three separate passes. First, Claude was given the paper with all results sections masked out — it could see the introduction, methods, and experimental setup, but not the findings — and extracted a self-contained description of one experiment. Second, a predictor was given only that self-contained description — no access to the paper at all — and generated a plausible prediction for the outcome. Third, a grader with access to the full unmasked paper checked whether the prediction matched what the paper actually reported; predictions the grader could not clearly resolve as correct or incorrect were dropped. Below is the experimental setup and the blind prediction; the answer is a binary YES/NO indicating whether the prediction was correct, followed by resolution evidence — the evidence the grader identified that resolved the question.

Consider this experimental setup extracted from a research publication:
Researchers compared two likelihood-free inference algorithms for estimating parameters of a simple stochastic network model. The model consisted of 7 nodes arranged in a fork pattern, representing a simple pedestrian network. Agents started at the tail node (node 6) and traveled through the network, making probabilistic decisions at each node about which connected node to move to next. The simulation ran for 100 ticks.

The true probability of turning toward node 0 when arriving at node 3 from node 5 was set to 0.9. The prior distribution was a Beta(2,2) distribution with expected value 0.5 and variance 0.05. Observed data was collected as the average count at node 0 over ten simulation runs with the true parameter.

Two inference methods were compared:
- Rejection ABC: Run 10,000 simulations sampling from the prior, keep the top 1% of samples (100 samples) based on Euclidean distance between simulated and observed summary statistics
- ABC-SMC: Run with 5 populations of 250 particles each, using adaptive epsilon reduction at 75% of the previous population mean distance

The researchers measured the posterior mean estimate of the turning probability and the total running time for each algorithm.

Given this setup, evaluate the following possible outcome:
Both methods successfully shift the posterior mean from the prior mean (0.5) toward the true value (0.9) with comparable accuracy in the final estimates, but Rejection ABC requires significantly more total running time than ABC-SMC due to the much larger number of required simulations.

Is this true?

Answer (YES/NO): NO